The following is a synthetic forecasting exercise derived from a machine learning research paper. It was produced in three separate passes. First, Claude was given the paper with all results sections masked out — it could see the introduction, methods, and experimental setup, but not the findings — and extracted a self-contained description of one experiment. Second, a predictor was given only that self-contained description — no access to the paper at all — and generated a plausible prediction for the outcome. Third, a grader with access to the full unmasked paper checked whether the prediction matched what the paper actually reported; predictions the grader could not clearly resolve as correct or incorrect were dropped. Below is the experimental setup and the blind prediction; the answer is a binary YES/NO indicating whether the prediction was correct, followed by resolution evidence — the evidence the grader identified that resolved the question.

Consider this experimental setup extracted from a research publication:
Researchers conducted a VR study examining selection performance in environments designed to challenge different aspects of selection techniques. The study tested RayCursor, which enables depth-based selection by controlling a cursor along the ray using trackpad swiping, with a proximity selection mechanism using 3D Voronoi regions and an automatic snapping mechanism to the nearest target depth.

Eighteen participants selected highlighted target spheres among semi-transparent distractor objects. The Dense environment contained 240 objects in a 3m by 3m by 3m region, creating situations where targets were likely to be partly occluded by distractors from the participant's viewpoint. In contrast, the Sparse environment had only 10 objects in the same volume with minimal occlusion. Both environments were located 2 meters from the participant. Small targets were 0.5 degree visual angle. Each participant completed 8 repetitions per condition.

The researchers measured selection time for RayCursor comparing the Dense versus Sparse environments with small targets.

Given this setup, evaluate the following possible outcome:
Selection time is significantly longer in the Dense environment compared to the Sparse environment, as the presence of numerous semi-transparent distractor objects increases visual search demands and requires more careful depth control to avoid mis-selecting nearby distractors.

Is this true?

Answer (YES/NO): YES